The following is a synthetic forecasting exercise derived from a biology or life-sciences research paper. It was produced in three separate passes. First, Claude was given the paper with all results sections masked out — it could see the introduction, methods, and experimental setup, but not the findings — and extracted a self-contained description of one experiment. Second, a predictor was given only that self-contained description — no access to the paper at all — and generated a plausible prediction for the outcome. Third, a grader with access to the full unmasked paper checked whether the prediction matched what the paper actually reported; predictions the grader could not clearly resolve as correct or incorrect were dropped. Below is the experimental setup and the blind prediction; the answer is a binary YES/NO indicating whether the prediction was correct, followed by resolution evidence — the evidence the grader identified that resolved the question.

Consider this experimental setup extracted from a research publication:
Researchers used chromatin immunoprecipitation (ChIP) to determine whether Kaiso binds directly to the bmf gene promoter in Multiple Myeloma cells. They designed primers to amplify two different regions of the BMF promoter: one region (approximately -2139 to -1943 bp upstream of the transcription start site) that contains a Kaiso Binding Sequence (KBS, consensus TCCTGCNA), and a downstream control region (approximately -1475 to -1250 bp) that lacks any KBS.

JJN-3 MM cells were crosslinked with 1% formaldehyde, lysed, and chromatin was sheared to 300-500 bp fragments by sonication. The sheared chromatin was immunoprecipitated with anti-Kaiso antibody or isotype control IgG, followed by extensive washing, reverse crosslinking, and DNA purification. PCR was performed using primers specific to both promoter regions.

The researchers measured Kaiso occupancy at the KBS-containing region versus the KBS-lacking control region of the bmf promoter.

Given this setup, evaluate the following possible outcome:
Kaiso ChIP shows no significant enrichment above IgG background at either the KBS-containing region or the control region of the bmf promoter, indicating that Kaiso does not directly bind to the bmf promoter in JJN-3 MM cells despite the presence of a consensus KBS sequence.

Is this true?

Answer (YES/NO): NO